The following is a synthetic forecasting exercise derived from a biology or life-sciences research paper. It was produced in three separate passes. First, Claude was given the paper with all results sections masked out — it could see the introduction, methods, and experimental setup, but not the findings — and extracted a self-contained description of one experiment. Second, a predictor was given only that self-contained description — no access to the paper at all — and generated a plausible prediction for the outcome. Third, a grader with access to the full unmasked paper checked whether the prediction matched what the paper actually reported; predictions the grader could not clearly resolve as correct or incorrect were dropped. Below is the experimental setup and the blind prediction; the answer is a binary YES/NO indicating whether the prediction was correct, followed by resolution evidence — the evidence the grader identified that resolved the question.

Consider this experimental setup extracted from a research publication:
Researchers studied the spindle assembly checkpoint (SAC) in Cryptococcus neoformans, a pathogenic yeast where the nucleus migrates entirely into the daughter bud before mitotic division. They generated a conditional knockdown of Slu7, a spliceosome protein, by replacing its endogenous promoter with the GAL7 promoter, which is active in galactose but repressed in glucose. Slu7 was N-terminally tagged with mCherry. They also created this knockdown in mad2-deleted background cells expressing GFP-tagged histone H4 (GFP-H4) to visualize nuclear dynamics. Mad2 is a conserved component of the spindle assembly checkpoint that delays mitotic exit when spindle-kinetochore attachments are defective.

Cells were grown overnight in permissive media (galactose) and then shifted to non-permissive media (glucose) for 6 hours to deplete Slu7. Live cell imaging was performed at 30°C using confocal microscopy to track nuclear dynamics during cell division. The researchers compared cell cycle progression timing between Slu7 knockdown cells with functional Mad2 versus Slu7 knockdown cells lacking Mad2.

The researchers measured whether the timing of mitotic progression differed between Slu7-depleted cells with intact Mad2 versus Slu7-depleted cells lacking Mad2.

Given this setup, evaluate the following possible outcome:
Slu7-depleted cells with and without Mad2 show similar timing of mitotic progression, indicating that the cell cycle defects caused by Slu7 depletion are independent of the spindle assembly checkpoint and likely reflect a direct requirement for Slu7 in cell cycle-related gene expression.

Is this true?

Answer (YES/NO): YES